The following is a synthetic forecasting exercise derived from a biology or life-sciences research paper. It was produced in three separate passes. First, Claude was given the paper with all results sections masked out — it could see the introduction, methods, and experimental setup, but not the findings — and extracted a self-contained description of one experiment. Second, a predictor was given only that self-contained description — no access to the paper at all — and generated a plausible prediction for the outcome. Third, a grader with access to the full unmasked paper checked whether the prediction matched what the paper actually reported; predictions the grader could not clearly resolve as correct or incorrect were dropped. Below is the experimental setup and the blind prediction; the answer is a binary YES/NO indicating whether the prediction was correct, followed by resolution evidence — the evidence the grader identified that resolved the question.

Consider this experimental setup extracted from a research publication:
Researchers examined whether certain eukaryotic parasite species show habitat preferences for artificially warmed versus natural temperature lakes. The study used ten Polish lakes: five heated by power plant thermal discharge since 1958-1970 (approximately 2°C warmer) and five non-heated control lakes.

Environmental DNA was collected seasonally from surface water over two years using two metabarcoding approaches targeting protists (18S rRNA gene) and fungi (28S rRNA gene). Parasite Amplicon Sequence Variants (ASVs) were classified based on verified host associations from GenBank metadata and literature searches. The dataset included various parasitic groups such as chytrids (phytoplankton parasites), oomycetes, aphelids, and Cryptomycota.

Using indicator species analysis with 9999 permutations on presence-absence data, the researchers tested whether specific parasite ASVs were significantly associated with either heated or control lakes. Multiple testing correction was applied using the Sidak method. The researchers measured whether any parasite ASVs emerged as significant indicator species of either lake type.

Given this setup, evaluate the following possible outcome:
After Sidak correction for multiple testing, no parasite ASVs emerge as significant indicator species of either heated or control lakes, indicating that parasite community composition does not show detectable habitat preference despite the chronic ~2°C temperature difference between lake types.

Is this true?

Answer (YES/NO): NO